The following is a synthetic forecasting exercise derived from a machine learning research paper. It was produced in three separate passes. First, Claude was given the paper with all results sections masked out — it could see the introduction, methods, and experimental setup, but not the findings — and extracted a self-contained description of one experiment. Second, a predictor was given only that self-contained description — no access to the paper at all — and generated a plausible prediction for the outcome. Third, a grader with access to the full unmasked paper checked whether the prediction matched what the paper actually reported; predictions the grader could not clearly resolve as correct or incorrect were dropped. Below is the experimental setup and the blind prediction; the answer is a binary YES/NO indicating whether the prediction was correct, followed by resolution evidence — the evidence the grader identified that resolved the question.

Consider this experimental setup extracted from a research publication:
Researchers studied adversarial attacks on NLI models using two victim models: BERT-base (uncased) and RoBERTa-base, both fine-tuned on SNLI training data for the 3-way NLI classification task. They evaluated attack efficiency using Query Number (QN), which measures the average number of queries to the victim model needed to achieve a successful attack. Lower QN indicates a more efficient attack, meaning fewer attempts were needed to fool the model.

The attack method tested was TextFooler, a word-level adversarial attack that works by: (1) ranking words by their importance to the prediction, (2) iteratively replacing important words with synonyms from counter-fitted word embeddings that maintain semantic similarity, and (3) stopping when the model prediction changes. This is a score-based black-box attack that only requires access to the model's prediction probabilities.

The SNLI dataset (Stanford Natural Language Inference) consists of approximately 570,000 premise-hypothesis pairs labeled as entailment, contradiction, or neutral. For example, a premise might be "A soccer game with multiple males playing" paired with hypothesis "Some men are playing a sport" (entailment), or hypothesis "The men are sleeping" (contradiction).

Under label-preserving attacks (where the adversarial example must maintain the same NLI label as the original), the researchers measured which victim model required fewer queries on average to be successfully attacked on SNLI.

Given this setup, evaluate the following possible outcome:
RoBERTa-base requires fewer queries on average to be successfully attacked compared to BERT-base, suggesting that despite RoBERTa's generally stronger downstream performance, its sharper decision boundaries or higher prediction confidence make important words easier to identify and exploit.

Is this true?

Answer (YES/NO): NO